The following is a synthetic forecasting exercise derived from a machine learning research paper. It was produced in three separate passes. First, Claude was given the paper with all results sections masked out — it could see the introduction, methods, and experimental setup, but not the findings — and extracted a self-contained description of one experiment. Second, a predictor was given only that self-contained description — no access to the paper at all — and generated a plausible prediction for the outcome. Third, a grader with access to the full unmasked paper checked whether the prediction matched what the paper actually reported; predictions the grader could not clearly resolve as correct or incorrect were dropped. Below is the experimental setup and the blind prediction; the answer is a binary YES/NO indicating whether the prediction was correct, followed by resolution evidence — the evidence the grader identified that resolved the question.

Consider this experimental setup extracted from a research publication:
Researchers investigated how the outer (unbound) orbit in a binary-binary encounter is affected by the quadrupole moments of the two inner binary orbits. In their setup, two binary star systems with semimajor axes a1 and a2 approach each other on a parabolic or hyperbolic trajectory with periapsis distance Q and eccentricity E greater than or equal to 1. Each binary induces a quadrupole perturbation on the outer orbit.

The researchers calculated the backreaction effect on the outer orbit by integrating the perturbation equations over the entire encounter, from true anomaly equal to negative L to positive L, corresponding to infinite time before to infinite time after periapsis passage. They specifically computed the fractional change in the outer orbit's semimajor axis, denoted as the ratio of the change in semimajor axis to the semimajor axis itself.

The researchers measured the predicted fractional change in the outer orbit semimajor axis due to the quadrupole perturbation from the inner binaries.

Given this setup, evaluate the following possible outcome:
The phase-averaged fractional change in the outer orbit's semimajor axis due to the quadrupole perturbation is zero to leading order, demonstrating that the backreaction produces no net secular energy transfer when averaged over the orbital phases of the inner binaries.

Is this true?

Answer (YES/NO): YES